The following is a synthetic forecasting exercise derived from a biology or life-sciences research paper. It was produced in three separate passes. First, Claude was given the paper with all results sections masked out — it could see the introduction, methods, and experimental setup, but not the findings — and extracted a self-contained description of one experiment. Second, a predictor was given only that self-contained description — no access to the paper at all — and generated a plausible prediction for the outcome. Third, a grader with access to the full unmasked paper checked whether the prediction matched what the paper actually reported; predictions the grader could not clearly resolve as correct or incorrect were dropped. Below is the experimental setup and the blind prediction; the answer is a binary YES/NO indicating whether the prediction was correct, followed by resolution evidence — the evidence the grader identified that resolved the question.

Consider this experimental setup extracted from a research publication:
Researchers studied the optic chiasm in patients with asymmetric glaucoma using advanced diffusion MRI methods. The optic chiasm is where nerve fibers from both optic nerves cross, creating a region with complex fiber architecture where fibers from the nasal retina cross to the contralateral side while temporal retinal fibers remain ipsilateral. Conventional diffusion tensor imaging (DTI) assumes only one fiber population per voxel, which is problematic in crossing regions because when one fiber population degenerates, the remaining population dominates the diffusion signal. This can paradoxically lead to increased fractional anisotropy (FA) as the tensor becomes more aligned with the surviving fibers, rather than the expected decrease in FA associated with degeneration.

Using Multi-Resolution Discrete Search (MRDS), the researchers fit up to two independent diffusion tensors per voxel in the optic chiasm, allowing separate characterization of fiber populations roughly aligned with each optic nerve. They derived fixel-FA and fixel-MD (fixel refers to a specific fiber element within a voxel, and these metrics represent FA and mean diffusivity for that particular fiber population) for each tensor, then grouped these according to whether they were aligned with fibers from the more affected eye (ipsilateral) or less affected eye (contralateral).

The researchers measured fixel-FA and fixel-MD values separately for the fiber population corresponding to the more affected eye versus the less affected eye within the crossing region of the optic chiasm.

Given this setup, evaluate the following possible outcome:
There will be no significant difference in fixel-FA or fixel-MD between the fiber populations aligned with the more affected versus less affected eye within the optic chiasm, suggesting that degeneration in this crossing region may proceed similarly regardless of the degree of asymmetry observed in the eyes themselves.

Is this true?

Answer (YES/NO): NO